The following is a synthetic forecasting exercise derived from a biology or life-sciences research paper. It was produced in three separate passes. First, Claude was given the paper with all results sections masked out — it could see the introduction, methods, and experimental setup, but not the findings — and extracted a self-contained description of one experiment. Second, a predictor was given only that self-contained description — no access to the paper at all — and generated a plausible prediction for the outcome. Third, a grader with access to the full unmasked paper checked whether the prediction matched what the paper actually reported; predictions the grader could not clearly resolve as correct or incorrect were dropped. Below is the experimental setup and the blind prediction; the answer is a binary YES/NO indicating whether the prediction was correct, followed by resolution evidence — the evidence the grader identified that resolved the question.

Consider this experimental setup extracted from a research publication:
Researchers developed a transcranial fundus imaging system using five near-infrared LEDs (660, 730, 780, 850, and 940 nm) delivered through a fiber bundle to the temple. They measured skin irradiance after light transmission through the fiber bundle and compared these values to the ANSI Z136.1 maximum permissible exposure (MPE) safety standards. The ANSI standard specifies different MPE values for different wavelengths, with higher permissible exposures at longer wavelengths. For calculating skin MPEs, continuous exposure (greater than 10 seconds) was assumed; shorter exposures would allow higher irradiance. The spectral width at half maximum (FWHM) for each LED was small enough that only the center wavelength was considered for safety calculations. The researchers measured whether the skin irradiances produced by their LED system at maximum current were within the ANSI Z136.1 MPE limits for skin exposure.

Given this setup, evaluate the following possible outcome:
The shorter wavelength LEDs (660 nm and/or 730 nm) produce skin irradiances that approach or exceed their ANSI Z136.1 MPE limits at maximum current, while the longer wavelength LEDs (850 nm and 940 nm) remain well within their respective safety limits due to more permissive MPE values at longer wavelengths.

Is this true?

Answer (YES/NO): YES